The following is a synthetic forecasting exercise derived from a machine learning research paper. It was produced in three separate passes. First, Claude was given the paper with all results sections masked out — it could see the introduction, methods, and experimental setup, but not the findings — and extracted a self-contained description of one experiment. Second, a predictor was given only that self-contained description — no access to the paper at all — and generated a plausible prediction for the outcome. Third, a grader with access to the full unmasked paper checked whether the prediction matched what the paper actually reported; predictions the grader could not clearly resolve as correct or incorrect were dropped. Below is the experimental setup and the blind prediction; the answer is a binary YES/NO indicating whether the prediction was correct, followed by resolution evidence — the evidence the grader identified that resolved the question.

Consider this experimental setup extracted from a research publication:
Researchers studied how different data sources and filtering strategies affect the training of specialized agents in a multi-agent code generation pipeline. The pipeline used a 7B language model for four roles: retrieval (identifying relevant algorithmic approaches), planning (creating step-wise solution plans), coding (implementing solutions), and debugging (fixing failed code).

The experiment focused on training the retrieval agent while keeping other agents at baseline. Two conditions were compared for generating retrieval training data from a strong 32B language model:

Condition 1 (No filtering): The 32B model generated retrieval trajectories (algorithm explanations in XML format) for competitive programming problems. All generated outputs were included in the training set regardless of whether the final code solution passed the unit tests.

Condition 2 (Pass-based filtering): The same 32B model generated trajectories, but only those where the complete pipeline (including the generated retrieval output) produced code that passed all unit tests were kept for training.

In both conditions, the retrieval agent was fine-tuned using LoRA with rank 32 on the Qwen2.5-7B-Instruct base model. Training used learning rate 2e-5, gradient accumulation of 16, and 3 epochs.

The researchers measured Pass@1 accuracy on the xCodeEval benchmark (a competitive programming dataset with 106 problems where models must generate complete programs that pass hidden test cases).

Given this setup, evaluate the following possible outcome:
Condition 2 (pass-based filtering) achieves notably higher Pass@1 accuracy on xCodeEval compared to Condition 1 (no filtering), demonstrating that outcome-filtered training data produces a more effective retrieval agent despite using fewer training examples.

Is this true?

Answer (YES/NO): NO